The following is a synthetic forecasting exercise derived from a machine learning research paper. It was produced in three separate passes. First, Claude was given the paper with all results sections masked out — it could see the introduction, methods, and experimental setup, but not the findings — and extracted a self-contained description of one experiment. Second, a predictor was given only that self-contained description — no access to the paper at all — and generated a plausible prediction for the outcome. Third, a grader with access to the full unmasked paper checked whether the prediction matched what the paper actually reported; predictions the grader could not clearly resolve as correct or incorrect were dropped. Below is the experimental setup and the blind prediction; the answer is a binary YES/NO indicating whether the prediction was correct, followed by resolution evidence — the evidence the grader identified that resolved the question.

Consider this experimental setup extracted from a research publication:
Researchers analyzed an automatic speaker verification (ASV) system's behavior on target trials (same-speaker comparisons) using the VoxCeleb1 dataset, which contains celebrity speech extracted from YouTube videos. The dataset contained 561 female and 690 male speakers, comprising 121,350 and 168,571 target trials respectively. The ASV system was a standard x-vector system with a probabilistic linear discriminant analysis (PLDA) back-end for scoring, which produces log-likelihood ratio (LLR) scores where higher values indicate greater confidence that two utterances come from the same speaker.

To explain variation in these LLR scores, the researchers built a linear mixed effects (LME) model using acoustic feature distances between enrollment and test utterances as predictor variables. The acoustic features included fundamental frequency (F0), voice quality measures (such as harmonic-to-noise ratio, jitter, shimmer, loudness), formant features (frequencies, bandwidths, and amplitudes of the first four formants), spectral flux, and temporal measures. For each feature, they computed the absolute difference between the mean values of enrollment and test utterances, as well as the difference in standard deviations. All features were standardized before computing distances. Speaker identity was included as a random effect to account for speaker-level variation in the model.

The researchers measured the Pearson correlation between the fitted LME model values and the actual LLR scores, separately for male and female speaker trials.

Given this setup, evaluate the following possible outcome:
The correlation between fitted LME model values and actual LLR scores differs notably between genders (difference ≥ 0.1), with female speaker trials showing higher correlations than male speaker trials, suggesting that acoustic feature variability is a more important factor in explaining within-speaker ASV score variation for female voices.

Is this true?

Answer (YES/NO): NO